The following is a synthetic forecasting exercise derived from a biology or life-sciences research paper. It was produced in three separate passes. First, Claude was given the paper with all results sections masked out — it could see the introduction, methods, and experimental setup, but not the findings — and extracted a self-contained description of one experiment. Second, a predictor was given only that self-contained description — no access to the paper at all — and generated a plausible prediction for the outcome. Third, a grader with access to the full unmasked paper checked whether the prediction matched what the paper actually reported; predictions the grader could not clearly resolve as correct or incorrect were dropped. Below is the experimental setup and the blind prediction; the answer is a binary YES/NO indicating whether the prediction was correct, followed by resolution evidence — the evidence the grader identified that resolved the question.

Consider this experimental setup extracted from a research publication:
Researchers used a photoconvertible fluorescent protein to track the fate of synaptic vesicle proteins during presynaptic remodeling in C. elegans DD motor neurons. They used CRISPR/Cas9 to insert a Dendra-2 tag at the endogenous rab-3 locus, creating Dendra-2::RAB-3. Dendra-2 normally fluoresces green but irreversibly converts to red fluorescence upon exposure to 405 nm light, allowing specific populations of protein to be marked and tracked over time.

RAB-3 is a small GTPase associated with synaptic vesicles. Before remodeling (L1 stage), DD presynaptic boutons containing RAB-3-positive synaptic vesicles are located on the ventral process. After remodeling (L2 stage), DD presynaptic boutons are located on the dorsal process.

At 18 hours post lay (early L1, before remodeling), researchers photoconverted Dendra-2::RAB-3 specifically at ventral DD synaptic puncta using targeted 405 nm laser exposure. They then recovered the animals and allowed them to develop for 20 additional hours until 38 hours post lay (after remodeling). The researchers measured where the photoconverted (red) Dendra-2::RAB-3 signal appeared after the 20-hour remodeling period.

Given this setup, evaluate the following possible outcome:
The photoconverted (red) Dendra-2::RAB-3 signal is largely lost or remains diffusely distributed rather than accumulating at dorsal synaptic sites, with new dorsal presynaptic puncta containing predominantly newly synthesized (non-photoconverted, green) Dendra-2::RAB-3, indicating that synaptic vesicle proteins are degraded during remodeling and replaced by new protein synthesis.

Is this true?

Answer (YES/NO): NO